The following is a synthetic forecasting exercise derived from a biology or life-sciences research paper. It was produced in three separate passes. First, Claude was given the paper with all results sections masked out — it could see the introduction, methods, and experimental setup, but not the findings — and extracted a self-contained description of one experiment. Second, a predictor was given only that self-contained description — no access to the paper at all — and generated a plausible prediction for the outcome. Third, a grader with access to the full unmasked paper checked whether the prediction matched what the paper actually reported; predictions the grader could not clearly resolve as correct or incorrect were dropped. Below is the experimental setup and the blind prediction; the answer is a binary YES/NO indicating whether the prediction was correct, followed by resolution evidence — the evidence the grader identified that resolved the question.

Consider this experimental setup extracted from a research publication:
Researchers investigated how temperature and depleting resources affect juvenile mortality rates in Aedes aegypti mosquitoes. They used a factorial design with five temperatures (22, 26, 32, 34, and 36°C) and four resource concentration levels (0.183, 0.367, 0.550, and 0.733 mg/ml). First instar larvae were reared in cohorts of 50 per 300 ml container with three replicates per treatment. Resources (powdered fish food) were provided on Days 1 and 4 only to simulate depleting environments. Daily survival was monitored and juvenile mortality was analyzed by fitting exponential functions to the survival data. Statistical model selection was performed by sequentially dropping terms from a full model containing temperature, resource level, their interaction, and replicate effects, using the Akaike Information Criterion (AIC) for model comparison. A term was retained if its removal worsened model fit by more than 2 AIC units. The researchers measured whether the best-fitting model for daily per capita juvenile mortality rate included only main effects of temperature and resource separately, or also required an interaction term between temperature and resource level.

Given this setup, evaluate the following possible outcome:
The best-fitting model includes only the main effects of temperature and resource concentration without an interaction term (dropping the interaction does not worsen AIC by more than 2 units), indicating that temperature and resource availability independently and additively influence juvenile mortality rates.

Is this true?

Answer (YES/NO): NO